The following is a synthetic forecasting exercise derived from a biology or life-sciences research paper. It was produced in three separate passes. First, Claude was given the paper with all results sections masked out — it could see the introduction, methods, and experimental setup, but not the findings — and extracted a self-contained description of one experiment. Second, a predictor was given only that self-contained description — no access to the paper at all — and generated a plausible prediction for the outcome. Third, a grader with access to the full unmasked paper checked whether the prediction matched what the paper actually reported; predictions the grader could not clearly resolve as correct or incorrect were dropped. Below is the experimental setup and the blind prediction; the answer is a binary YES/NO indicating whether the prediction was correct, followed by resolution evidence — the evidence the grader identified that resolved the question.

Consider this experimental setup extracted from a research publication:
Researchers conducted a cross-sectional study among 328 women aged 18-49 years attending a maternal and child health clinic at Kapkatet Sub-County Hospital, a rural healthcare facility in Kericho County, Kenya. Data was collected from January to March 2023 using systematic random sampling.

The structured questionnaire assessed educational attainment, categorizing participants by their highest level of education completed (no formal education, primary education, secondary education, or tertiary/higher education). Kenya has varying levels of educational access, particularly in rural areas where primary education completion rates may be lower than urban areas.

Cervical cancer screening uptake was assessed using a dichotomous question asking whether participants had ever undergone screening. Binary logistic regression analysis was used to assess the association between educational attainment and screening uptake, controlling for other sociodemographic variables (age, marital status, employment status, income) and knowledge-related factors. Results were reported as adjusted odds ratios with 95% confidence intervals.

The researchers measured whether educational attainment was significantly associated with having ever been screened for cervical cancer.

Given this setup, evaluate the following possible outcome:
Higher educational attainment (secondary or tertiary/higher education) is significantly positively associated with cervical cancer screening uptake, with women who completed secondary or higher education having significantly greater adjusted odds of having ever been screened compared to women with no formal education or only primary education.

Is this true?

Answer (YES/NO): NO